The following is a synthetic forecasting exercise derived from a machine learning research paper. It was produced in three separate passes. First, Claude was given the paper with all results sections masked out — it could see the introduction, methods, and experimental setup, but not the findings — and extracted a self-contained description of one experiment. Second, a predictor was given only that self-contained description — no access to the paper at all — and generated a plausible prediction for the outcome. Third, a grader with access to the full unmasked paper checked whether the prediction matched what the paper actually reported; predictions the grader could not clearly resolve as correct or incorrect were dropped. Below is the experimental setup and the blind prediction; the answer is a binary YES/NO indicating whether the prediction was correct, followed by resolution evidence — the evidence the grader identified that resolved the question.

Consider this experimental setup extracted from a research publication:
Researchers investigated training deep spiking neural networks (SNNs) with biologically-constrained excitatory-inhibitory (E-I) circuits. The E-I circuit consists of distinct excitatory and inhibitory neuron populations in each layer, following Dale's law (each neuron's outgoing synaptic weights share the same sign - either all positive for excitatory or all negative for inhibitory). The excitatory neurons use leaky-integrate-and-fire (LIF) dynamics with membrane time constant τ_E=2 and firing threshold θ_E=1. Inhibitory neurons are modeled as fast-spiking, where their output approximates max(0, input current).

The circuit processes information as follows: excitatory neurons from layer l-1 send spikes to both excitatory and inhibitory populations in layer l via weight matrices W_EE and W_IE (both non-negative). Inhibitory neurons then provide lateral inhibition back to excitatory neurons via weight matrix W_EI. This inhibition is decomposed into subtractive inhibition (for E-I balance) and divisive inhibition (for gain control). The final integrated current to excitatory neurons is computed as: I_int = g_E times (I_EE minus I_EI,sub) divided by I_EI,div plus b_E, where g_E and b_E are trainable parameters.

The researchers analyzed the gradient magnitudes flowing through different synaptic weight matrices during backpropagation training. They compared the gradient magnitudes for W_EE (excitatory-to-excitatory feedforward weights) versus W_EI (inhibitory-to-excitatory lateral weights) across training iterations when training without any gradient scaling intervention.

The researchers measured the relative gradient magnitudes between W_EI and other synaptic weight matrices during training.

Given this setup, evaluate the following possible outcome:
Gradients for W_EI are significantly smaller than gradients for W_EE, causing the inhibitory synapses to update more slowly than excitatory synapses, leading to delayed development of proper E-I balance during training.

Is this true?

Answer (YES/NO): NO